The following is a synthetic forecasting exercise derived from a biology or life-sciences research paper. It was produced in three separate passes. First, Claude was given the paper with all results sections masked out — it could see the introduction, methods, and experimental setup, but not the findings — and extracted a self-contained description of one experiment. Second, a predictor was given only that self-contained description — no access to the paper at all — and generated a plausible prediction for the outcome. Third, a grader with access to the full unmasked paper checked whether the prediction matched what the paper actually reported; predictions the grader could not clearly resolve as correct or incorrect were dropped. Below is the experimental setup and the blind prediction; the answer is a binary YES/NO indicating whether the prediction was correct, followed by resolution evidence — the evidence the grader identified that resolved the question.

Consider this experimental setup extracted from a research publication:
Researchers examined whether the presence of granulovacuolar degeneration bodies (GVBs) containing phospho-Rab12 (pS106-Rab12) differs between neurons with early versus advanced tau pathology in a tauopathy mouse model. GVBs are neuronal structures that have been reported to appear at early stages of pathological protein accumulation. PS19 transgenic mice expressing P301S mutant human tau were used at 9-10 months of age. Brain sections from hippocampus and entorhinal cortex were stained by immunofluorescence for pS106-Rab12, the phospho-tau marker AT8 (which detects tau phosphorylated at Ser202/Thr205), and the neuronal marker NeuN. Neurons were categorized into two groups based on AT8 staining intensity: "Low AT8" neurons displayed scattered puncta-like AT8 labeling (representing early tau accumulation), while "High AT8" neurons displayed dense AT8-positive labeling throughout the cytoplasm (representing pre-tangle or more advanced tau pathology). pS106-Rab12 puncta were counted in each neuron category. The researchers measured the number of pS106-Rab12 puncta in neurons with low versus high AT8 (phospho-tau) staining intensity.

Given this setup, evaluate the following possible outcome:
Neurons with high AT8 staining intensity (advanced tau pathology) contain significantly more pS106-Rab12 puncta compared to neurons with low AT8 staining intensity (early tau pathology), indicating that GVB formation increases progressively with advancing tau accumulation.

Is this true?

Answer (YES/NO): YES